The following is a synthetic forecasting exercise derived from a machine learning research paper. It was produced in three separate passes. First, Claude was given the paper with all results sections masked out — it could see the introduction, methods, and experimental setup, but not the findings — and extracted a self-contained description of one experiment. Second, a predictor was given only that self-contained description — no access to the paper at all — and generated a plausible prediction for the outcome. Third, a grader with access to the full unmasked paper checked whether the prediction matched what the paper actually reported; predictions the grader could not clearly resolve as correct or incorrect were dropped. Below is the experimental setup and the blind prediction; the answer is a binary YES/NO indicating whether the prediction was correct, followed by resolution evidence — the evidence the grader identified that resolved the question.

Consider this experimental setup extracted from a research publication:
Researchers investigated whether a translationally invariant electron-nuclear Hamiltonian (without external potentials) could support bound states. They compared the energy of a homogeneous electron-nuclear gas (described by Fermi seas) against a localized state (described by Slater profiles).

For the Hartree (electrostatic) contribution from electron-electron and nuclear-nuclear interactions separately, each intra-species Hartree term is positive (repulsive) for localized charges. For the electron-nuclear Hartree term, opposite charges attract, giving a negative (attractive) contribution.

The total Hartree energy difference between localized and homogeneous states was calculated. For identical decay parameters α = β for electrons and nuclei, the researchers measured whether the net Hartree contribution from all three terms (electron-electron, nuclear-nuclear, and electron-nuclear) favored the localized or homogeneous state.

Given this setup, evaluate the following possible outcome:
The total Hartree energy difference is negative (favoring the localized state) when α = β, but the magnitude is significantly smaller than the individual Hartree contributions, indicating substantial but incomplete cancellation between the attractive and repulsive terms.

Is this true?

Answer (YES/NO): NO